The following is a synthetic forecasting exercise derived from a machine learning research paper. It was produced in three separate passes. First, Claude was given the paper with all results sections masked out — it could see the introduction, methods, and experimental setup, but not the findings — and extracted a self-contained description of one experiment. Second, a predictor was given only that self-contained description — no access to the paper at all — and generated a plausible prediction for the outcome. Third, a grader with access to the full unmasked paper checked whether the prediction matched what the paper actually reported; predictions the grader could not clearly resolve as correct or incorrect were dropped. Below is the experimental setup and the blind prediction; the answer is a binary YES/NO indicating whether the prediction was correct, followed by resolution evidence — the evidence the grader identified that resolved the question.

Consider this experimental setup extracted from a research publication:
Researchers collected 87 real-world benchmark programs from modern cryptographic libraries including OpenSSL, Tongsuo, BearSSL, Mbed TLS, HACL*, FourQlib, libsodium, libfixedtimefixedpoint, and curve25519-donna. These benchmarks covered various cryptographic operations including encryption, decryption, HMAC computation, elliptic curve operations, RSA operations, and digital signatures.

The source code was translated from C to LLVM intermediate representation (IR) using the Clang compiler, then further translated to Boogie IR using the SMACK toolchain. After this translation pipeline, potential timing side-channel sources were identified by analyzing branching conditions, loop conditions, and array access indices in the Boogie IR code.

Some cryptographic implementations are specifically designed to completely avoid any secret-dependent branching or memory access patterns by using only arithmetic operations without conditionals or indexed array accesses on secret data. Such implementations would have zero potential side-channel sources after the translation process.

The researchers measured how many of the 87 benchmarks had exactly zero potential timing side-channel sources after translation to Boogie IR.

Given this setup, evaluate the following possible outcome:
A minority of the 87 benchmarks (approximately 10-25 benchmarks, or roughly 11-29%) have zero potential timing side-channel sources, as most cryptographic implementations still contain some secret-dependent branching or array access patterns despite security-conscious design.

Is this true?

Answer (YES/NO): NO